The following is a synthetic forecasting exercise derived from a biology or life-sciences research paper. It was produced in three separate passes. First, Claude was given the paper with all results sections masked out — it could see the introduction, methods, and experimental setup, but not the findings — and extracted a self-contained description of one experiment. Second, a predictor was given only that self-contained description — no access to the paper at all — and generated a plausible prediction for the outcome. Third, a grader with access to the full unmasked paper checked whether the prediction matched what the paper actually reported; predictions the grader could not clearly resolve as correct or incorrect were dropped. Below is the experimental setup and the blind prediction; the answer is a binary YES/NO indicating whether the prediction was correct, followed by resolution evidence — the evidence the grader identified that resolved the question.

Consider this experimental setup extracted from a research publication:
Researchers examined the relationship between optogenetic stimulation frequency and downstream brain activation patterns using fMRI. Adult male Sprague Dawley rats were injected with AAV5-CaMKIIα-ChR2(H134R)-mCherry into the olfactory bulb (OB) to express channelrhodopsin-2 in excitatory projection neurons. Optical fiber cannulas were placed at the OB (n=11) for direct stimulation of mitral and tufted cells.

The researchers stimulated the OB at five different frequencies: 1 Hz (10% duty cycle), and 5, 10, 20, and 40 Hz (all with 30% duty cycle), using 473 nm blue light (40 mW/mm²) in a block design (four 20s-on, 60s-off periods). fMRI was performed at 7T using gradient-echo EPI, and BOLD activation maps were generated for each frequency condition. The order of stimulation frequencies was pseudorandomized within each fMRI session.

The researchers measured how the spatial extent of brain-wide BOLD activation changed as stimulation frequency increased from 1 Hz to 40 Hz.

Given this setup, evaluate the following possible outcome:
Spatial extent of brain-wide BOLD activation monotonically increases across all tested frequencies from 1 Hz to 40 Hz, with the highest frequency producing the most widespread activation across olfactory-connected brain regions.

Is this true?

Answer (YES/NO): NO